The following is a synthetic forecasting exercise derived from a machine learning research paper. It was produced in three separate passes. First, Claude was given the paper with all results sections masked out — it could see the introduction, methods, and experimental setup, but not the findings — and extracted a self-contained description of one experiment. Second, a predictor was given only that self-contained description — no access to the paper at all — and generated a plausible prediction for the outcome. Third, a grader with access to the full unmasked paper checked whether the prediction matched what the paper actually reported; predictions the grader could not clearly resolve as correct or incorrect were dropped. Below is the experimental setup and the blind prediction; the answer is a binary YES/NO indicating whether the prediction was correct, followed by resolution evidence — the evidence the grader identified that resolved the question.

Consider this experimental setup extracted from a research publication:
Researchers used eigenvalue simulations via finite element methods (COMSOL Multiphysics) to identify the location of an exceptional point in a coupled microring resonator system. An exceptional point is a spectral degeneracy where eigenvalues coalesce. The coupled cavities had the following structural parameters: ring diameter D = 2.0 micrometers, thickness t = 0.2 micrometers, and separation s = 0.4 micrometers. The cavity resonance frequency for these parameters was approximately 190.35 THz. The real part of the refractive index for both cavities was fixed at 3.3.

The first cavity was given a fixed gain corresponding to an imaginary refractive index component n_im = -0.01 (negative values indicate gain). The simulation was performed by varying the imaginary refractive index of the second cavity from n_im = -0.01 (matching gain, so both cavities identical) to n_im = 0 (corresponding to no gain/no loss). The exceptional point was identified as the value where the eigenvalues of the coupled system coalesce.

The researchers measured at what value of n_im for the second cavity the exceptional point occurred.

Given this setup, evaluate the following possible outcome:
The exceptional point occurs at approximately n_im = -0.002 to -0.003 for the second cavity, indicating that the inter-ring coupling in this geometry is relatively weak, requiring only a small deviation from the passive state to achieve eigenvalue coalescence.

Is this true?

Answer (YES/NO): NO